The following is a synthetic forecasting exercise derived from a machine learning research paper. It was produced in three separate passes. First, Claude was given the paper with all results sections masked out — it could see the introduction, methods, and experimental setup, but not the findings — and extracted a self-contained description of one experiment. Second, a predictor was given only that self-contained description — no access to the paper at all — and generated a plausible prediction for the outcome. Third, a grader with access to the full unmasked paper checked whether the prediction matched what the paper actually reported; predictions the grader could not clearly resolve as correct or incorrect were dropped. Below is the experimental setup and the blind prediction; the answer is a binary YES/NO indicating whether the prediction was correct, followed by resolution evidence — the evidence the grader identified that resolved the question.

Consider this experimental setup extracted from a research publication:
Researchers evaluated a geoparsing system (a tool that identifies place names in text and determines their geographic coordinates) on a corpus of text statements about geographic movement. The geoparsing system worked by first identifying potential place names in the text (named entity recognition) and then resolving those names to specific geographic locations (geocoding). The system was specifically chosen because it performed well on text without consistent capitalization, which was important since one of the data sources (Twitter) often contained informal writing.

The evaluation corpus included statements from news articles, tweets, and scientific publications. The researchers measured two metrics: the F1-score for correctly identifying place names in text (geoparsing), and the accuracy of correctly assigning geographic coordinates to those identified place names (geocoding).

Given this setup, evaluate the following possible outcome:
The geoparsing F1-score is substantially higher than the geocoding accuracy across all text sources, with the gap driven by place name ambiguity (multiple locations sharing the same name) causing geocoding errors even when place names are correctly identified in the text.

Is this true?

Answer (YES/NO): NO